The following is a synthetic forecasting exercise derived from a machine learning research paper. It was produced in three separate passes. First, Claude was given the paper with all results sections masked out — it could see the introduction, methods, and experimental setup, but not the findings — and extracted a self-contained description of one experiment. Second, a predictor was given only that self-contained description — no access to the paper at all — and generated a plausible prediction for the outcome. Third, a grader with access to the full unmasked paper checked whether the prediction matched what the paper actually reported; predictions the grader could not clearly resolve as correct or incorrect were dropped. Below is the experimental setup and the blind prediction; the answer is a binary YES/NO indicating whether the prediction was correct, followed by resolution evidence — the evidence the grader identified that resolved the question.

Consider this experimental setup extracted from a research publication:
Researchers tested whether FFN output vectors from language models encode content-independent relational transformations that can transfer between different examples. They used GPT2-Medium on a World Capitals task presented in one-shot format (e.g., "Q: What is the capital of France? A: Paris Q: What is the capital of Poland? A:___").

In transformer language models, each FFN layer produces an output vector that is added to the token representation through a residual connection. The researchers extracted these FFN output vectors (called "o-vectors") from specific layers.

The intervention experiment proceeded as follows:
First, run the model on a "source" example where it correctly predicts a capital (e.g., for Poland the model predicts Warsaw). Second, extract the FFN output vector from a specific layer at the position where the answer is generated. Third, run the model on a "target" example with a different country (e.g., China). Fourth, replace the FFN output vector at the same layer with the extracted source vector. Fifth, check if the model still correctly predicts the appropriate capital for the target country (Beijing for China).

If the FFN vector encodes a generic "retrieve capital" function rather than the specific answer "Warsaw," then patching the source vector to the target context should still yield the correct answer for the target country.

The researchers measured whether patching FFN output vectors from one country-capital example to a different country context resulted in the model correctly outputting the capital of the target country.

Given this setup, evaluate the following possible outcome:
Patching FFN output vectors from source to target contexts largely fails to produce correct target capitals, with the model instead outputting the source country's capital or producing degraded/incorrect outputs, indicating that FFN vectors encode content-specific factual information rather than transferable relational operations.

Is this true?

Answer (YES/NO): NO